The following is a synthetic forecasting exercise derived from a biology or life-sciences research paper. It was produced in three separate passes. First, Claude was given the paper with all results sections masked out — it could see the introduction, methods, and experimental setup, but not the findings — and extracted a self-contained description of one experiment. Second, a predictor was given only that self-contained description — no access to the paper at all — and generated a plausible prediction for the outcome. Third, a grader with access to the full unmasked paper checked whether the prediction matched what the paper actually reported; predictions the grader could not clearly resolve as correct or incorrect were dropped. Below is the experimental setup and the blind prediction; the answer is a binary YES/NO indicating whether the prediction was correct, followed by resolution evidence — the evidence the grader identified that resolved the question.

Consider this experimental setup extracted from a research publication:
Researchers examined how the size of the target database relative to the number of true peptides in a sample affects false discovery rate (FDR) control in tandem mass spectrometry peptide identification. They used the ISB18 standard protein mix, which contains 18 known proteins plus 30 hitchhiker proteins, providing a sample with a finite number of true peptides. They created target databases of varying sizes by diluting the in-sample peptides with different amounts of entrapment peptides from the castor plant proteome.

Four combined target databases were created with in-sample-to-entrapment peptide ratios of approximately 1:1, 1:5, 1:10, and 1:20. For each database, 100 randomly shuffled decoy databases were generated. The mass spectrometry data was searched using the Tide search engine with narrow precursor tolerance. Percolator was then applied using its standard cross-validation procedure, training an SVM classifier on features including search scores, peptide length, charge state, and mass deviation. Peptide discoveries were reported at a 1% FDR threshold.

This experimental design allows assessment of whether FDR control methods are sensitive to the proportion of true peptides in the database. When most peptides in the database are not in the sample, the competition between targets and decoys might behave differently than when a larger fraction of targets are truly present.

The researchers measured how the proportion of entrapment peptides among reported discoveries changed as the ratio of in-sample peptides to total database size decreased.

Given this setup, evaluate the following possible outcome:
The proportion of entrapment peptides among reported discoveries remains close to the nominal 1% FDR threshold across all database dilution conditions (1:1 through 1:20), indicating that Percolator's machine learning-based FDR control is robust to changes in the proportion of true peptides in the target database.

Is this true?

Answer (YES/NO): NO